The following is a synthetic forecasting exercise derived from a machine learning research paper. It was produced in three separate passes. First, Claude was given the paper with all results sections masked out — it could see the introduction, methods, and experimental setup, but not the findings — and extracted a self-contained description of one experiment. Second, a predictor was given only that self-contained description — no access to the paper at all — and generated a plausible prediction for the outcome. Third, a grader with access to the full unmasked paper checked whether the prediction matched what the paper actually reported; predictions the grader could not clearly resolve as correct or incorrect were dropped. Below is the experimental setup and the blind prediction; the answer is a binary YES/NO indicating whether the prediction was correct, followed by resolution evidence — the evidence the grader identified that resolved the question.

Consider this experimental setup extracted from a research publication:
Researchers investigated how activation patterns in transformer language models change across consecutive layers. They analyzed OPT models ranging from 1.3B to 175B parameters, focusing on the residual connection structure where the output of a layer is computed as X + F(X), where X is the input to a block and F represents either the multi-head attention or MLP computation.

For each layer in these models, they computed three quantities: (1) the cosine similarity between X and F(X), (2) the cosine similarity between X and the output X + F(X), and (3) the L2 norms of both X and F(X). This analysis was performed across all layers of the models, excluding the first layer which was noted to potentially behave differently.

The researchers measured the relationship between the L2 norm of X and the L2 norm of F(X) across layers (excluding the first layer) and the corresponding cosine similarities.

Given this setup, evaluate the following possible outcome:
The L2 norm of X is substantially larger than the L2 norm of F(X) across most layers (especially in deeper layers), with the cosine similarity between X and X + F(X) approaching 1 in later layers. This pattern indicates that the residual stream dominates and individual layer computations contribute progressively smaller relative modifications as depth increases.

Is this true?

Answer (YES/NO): NO